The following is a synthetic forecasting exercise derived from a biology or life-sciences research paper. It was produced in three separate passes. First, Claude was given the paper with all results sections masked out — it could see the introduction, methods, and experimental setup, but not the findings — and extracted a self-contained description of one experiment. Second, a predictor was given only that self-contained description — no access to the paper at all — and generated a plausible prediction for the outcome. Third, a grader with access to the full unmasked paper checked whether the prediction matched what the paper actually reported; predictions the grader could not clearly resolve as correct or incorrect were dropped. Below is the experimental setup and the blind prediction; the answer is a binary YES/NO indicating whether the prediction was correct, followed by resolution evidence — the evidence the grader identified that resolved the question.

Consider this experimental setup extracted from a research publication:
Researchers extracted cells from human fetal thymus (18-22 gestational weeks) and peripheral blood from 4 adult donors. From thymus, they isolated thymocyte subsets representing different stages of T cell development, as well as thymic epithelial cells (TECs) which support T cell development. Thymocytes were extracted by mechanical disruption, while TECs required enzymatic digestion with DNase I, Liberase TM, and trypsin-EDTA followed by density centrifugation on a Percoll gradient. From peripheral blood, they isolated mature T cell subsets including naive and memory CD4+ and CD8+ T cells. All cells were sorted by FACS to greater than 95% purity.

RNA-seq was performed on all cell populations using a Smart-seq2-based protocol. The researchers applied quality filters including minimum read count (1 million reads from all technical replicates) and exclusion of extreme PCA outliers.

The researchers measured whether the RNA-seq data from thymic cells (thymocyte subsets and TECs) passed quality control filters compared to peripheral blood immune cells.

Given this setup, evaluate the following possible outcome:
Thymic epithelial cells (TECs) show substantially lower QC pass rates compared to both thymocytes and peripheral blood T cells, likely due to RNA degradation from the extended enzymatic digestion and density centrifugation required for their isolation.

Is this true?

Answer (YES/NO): NO